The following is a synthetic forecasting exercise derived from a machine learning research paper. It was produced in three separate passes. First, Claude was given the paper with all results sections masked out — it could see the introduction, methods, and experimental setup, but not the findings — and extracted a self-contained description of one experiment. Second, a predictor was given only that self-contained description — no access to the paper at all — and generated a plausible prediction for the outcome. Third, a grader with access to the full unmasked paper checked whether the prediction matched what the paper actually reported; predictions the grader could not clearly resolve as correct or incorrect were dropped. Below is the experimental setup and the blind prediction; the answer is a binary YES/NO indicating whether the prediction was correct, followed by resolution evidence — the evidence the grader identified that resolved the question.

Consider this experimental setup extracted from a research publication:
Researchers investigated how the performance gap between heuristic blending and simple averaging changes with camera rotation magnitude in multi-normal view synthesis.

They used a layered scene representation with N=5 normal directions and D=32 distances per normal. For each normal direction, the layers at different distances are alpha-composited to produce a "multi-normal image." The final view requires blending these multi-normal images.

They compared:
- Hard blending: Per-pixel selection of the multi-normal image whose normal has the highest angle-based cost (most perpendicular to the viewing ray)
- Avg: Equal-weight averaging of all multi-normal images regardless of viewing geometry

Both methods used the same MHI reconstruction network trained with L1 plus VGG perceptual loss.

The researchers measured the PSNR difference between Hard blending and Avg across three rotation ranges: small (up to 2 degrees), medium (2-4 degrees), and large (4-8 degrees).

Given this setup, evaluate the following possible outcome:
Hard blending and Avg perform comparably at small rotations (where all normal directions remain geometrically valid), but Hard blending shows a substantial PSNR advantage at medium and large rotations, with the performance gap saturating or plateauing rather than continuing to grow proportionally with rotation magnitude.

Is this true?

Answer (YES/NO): NO